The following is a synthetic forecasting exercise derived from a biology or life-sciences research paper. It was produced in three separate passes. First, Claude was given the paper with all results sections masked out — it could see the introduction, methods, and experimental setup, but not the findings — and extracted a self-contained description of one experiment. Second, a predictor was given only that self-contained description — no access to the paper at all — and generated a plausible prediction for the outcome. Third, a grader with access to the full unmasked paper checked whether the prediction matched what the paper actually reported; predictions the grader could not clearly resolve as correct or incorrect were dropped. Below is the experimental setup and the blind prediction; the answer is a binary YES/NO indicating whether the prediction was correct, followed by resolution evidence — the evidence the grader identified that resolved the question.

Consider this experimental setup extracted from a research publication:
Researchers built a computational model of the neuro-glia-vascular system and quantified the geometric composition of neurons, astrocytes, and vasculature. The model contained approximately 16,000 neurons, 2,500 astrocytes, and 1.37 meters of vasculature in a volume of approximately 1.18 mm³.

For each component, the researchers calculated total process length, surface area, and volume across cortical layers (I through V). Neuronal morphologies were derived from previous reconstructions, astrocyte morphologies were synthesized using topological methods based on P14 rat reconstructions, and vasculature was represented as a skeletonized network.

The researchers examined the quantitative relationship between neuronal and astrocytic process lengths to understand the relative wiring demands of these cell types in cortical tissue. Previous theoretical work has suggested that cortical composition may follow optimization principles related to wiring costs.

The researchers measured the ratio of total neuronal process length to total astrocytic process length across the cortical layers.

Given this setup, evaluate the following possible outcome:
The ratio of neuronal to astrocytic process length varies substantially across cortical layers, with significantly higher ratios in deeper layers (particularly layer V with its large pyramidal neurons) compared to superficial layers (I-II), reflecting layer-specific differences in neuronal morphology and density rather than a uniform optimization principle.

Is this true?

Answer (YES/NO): NO